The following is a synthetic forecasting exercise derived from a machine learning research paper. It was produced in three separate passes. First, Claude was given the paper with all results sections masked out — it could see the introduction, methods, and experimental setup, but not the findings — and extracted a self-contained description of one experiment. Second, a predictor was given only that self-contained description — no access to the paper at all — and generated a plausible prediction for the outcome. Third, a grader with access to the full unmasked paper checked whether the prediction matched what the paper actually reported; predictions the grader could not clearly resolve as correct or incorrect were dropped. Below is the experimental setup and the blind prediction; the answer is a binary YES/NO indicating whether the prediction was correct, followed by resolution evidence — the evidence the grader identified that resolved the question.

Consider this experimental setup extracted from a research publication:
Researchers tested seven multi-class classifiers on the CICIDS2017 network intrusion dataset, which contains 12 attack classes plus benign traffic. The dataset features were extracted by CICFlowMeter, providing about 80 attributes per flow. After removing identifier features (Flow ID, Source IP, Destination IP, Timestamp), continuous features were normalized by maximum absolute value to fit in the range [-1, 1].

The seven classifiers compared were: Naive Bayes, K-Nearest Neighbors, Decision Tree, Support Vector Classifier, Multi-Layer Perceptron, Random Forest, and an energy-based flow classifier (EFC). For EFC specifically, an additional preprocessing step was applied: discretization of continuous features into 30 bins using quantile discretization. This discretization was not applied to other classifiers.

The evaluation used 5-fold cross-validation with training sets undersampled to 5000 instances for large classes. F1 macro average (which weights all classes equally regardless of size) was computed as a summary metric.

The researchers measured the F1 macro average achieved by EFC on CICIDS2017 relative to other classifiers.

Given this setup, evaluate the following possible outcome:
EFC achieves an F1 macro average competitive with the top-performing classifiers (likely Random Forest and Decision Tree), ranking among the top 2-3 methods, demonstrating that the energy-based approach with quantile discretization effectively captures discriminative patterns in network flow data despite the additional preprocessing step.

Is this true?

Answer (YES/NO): YES